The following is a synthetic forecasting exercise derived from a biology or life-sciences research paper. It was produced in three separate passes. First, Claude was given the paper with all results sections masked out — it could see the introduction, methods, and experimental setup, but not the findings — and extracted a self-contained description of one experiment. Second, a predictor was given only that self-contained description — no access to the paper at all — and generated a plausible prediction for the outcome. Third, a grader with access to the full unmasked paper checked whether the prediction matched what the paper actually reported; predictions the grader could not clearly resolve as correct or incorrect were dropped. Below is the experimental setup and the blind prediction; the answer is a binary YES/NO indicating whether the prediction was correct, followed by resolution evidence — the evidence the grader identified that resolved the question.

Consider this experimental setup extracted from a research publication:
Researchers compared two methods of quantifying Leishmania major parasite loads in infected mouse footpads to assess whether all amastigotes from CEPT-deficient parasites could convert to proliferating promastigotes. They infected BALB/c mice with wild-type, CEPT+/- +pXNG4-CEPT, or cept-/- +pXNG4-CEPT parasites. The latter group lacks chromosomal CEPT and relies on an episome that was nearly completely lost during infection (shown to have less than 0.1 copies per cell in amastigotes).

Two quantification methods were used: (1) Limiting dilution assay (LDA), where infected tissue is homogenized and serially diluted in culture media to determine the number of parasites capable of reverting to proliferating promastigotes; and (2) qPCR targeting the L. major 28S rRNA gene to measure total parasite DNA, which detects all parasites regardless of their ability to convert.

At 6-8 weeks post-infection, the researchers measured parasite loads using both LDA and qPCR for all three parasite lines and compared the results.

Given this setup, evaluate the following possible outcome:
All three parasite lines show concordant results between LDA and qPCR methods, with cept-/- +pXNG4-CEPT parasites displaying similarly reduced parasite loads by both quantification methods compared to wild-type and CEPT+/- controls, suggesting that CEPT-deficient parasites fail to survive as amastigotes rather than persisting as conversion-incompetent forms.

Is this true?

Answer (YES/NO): NO